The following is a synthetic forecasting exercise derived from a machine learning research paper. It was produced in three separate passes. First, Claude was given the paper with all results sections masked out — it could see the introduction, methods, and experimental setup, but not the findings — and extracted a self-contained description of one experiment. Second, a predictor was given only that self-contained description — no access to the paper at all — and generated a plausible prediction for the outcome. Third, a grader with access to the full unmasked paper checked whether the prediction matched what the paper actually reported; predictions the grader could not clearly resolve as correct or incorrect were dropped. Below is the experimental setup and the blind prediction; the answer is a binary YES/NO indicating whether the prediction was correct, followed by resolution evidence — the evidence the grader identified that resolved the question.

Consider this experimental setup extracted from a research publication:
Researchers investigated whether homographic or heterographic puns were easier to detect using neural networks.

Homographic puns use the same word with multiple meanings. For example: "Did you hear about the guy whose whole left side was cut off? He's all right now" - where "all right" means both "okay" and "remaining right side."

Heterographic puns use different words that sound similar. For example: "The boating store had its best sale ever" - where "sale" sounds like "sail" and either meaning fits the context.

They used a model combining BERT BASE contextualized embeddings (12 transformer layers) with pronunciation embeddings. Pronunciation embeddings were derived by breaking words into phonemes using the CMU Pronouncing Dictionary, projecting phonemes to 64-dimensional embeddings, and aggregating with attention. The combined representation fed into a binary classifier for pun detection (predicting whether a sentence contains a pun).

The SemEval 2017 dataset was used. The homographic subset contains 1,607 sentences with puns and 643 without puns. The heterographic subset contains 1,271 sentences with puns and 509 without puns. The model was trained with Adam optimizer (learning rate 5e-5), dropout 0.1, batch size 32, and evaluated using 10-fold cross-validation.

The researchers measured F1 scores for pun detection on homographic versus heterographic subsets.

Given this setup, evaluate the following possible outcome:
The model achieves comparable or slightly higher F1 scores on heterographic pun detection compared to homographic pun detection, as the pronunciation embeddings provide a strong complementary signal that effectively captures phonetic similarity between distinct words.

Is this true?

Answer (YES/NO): YES